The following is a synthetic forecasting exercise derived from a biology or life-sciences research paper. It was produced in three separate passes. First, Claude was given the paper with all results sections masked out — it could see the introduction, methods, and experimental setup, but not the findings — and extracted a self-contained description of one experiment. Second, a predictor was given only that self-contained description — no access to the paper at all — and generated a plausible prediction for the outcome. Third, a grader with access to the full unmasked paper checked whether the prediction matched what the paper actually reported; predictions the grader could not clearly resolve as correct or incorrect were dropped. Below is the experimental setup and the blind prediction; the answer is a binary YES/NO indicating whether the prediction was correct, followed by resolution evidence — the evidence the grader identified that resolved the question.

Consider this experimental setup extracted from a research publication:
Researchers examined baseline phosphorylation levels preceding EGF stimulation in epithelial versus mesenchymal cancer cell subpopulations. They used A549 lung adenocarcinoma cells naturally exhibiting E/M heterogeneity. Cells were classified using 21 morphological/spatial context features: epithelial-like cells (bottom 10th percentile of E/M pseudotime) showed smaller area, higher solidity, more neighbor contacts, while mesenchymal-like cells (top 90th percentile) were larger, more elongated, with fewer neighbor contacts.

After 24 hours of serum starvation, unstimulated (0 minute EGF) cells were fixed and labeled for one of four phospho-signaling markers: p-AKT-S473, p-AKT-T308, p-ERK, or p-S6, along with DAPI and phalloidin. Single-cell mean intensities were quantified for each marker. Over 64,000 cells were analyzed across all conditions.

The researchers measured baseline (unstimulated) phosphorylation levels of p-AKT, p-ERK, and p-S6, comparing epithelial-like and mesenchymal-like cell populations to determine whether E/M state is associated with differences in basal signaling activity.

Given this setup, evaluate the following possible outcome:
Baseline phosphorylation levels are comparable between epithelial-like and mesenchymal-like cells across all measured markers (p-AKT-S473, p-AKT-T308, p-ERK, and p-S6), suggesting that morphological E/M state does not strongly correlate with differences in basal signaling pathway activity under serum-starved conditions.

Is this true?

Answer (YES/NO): NO